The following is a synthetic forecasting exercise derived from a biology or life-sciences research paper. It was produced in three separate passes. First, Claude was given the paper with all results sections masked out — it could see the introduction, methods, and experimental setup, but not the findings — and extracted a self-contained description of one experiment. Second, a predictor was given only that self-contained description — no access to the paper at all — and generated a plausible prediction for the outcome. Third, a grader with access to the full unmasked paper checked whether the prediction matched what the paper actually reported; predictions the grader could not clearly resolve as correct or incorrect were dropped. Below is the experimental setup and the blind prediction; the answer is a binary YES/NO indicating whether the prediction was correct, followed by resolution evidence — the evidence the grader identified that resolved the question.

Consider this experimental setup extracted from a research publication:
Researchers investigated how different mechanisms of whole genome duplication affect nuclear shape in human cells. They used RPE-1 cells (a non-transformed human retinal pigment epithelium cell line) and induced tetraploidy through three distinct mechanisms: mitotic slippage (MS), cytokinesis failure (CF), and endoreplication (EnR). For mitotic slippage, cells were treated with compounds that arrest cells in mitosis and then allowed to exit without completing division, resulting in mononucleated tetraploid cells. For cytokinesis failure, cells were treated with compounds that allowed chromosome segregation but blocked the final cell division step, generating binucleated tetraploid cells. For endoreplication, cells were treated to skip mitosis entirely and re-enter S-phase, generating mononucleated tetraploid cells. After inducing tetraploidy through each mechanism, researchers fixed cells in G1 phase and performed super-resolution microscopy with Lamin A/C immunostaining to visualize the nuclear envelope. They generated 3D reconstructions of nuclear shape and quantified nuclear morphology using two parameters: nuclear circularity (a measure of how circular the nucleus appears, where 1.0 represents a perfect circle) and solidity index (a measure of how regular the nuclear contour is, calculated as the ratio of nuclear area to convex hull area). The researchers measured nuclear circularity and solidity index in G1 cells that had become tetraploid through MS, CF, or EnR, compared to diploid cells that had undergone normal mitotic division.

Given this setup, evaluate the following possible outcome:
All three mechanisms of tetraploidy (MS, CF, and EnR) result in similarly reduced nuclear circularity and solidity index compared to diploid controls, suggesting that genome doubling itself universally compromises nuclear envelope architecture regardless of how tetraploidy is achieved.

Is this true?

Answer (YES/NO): NO